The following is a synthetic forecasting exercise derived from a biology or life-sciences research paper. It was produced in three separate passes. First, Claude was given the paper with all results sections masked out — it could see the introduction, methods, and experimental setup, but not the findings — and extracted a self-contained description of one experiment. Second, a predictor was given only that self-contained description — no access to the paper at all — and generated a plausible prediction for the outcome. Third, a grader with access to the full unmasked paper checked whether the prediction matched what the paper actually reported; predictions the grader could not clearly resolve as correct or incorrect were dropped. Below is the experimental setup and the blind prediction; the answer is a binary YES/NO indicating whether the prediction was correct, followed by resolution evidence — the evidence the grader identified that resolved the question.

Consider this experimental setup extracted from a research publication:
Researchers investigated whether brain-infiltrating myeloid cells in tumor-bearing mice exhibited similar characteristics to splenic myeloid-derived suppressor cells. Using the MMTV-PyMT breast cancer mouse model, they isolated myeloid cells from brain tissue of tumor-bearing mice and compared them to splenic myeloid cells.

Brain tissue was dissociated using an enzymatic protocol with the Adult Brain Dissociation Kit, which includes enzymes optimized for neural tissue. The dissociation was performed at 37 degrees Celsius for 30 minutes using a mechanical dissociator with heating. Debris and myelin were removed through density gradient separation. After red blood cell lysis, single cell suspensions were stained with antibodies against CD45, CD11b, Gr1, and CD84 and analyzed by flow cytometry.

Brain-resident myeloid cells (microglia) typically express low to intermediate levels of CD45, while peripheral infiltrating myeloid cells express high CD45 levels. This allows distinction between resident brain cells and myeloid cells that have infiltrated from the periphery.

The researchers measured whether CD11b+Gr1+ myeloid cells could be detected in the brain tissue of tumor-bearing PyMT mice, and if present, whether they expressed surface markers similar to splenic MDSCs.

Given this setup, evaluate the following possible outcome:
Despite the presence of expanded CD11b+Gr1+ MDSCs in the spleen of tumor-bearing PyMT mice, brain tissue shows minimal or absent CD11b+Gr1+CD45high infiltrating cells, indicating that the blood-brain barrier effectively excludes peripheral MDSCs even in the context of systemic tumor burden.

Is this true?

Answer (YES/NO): NO